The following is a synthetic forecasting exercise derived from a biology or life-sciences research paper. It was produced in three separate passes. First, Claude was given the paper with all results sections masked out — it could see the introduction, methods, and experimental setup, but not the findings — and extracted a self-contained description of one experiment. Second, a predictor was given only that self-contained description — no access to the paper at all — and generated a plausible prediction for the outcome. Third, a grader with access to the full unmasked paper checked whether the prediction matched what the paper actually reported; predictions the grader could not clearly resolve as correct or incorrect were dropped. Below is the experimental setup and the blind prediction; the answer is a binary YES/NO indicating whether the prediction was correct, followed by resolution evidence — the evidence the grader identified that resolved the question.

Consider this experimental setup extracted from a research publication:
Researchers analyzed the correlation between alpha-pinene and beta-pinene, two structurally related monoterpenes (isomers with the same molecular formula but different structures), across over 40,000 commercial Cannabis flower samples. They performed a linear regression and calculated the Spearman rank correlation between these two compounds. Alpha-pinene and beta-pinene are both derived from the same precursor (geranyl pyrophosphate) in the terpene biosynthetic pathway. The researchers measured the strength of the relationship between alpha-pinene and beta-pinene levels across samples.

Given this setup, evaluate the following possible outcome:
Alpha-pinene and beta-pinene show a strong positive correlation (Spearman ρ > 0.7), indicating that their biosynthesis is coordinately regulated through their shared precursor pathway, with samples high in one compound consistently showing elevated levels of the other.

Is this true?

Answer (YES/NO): YES